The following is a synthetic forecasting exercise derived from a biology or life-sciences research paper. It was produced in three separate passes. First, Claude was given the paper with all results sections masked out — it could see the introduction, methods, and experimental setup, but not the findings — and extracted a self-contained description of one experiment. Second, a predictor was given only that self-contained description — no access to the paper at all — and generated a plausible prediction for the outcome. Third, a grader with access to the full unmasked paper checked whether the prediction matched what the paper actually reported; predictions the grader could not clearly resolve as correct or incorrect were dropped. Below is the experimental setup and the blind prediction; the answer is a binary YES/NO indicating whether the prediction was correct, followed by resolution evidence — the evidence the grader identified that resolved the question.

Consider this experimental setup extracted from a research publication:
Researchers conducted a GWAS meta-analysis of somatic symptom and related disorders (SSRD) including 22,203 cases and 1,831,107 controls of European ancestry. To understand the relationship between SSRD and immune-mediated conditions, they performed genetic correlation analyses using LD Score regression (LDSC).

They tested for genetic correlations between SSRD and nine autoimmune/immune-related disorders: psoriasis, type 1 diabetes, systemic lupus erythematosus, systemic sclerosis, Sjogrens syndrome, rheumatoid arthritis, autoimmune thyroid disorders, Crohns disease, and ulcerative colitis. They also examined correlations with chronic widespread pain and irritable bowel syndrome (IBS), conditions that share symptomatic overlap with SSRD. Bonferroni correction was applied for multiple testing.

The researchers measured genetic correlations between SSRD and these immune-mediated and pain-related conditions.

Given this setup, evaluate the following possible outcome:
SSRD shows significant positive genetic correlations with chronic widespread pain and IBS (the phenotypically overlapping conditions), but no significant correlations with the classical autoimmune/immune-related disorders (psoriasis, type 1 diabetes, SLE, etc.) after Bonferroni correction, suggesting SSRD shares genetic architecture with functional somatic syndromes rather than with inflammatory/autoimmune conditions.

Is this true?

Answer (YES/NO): NO